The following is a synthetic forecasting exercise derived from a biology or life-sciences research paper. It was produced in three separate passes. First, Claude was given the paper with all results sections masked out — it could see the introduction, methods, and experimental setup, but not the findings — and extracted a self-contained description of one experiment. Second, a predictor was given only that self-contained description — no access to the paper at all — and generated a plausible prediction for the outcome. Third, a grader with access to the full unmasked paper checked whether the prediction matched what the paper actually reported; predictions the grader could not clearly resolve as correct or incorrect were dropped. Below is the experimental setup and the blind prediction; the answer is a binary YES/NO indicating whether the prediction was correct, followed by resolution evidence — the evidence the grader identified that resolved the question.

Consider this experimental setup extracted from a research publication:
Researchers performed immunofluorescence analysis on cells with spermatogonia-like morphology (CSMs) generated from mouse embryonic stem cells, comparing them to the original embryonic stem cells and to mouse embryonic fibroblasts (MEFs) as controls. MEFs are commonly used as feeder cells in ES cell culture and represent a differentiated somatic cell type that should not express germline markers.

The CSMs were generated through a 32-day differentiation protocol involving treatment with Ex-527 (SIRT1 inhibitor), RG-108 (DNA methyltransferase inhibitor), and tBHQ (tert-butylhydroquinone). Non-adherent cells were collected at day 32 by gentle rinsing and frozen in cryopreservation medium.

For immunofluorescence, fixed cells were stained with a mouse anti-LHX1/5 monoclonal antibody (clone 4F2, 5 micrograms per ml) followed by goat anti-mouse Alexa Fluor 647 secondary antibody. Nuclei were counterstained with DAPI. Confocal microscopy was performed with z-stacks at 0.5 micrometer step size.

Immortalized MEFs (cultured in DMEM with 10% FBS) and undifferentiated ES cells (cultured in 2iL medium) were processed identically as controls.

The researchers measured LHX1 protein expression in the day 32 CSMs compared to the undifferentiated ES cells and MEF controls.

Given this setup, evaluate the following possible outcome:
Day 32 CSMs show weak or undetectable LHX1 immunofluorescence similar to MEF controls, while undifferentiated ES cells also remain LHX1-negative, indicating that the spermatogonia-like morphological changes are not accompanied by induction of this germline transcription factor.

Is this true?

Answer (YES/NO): NO